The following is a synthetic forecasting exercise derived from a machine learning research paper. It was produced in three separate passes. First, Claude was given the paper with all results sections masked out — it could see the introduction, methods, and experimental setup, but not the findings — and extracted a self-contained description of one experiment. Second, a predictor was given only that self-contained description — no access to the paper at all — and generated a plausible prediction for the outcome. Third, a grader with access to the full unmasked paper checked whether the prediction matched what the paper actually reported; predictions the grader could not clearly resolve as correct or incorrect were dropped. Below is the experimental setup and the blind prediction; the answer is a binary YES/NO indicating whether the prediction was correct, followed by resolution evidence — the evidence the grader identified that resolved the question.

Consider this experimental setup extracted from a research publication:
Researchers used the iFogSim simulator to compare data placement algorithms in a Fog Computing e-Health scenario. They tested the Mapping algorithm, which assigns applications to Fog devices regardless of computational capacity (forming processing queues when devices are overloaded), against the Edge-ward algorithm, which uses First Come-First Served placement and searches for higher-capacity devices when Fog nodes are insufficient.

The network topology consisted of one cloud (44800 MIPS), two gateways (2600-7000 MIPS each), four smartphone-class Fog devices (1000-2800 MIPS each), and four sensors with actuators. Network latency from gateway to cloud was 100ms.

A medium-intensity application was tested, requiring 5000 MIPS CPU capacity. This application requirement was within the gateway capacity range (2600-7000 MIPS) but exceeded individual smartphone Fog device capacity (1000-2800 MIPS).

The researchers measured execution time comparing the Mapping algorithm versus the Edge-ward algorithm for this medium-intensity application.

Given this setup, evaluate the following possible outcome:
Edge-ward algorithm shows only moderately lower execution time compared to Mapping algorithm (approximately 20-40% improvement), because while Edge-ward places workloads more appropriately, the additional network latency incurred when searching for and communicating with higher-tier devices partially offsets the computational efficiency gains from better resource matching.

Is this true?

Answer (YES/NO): NO